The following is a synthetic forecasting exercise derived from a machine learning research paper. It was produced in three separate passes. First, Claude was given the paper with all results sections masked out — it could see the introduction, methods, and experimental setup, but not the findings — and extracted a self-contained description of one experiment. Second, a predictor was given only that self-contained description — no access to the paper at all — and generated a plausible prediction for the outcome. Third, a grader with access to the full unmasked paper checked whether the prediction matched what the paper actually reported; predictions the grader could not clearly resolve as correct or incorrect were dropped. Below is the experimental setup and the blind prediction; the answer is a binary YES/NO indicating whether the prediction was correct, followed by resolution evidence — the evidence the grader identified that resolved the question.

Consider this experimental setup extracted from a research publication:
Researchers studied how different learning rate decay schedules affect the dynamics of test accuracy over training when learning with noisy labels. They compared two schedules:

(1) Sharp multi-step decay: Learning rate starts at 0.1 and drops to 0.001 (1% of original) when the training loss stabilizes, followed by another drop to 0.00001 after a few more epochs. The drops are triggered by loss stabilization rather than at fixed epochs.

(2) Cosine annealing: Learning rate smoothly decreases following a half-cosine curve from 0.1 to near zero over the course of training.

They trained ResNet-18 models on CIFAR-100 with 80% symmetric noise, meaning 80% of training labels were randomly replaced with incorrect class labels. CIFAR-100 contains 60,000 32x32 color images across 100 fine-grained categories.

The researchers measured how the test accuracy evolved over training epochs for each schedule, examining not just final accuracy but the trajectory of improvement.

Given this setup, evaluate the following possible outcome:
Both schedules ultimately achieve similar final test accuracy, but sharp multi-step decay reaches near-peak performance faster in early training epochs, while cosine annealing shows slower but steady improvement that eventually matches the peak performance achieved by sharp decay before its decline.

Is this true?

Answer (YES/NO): NO